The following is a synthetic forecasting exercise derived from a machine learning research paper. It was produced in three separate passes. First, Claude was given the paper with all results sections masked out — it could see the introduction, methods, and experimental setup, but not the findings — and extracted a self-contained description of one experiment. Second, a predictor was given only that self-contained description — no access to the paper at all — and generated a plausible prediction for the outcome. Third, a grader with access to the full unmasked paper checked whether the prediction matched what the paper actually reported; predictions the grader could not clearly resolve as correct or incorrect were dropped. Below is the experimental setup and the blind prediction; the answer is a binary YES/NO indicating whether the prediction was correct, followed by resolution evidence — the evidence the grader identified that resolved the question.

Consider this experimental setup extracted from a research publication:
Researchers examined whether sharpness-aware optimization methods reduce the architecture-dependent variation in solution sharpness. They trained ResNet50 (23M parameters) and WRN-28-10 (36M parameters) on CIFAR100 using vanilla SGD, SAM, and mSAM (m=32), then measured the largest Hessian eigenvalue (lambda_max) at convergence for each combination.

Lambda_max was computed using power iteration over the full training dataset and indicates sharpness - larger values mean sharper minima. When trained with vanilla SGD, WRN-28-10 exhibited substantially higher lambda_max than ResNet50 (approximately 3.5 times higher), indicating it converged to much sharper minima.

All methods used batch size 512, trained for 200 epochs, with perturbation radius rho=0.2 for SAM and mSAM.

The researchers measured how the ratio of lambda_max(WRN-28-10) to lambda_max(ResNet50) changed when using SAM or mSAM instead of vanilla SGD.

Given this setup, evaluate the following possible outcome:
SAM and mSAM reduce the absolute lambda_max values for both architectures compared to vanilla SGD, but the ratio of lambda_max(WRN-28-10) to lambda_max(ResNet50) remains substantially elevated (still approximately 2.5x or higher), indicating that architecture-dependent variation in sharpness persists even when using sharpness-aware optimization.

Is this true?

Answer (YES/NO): NO